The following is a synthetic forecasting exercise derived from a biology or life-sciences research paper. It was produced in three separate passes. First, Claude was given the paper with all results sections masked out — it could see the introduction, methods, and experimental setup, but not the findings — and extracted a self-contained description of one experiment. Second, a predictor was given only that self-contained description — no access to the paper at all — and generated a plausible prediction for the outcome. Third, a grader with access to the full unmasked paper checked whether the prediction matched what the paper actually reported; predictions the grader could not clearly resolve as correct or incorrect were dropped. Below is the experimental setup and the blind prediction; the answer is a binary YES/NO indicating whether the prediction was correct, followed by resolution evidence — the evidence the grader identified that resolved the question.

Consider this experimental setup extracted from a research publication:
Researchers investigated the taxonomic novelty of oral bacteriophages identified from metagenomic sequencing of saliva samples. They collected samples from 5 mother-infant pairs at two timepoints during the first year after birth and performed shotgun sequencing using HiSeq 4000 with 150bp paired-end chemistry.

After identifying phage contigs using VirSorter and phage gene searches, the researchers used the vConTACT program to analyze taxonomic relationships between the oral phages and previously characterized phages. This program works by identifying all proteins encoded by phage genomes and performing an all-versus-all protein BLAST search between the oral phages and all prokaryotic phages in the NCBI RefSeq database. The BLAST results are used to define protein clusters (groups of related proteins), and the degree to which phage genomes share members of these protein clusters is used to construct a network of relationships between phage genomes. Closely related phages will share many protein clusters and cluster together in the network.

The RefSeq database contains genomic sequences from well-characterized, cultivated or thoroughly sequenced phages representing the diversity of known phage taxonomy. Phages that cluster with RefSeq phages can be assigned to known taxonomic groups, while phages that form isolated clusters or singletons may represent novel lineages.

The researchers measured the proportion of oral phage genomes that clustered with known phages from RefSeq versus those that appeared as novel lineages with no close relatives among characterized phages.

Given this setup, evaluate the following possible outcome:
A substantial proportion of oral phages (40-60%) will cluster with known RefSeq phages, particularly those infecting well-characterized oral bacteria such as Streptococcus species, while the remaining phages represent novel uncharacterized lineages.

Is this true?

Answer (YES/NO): NO